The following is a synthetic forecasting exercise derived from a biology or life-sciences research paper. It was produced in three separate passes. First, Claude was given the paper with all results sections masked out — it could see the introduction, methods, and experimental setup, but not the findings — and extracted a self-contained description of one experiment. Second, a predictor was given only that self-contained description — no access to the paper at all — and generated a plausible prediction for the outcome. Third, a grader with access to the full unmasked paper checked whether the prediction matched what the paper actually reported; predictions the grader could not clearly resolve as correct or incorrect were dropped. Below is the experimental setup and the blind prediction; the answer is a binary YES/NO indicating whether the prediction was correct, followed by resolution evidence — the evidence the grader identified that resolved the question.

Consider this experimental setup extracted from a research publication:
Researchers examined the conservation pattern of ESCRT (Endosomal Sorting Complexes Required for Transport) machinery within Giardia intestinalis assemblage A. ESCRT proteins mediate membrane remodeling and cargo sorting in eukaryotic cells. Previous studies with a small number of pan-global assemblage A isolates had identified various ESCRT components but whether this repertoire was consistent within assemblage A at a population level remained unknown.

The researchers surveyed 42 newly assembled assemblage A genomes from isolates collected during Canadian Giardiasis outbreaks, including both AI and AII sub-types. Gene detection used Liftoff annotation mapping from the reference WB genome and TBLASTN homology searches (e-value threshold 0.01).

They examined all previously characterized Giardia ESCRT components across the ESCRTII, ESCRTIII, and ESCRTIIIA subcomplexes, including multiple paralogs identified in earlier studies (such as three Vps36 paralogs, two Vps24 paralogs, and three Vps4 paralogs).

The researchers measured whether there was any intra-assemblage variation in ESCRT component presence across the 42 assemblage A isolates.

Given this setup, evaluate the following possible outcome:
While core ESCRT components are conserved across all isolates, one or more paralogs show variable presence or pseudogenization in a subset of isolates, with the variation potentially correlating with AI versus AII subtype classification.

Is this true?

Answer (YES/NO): NO